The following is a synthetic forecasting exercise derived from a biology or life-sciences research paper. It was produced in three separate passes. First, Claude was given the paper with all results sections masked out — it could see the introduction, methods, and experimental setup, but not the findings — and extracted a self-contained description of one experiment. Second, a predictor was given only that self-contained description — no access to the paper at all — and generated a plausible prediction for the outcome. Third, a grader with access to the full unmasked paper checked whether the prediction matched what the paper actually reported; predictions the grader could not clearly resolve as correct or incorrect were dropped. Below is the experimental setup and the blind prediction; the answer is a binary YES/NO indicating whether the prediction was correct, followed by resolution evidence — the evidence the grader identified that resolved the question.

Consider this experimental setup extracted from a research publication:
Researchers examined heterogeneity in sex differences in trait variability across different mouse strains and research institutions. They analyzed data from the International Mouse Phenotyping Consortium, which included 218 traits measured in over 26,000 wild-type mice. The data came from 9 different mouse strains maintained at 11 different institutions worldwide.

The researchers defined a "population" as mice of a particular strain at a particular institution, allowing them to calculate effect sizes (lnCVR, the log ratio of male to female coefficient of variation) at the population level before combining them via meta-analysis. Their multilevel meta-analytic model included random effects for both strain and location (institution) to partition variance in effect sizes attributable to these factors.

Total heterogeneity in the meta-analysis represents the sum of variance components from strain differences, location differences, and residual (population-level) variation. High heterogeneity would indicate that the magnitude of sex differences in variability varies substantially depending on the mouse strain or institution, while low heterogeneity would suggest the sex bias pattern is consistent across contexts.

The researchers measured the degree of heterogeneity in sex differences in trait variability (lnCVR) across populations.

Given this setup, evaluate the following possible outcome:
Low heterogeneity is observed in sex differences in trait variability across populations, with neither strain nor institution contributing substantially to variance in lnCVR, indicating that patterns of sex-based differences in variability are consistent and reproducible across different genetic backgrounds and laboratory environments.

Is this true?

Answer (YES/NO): NO